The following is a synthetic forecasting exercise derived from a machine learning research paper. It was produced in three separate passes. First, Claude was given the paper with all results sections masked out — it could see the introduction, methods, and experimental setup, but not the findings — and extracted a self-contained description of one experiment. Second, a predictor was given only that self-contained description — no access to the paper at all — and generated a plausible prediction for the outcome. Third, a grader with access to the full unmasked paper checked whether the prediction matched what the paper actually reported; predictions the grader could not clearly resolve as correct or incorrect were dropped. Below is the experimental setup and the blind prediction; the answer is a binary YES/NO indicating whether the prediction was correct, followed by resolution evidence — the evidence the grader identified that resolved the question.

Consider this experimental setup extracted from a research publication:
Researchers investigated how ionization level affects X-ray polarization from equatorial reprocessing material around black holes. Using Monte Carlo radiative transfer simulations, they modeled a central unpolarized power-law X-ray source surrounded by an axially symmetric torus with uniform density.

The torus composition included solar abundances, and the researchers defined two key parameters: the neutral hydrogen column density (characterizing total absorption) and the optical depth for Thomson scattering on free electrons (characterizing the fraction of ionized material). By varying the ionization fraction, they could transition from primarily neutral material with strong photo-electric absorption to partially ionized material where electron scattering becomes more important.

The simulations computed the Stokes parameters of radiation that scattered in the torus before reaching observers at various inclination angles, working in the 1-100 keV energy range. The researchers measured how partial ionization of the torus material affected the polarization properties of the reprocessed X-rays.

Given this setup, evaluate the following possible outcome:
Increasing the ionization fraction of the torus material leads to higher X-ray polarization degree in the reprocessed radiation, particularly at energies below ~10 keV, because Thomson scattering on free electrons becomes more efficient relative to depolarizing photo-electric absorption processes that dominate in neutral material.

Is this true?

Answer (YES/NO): YES